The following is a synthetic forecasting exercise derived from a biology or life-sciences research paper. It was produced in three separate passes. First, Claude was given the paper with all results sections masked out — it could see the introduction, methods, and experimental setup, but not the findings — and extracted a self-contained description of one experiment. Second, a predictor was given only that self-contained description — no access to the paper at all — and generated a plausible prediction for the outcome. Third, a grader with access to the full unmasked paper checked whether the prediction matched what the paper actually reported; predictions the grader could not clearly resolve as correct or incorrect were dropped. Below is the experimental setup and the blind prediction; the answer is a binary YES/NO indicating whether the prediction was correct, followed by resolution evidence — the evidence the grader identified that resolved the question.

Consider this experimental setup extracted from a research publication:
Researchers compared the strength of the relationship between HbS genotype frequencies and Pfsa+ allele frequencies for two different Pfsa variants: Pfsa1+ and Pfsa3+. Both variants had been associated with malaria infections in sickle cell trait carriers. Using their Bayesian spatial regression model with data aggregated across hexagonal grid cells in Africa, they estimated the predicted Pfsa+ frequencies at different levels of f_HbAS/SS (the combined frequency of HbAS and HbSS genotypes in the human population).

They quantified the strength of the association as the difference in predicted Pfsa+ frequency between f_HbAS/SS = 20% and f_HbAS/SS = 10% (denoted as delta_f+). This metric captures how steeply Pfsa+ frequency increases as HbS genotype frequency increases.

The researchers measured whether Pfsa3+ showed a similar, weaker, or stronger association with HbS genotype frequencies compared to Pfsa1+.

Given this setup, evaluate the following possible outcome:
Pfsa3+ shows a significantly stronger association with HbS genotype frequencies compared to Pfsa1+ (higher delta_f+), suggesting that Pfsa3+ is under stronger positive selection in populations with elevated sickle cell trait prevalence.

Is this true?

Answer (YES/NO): NO